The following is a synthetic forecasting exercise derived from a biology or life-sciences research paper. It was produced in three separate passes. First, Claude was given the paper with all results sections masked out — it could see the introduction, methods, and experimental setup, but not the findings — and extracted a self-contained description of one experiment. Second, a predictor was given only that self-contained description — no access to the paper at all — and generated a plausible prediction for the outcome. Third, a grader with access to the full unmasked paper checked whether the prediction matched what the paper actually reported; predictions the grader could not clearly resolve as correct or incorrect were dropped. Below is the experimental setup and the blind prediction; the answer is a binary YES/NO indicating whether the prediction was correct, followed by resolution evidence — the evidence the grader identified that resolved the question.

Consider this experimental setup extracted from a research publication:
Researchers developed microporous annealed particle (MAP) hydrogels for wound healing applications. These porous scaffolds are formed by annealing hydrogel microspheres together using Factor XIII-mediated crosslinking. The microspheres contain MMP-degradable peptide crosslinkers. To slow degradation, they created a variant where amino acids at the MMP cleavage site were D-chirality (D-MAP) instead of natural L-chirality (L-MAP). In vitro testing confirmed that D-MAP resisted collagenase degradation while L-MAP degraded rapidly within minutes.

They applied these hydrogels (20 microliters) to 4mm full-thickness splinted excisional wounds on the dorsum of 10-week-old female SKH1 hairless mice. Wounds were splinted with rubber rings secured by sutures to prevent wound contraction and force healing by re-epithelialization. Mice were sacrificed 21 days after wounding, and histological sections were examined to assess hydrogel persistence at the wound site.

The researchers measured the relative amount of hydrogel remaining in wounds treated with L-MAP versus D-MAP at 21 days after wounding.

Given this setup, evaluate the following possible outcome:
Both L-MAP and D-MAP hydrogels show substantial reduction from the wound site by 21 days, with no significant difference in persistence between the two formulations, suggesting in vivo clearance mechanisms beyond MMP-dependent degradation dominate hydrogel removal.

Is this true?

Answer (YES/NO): NO